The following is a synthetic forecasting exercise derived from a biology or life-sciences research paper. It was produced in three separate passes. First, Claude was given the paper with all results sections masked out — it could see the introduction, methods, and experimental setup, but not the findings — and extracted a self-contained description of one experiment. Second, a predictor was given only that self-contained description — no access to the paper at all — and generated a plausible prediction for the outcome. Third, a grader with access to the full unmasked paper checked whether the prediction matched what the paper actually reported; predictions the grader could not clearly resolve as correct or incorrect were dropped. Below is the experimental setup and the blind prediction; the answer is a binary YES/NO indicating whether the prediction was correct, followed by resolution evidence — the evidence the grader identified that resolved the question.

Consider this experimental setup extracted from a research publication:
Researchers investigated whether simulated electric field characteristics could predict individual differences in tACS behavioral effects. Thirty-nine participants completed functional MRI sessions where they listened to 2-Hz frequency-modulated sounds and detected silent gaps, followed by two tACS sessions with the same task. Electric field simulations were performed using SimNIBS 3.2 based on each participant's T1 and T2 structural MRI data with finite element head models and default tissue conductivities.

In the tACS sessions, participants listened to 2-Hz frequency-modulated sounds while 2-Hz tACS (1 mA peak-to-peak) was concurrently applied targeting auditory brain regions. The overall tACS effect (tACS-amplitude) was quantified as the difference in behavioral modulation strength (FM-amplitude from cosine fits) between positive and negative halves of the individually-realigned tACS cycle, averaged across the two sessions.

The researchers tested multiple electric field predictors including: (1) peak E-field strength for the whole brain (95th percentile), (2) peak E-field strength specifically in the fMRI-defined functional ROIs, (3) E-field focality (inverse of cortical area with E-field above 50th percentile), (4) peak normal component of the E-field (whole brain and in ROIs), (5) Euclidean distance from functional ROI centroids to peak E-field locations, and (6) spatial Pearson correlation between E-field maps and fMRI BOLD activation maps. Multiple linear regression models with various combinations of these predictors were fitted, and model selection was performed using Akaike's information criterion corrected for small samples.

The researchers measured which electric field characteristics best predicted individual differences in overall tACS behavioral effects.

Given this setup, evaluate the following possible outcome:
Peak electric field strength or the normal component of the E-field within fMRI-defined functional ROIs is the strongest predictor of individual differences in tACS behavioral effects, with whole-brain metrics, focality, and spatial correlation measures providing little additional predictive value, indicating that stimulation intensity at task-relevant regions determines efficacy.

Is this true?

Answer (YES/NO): NO